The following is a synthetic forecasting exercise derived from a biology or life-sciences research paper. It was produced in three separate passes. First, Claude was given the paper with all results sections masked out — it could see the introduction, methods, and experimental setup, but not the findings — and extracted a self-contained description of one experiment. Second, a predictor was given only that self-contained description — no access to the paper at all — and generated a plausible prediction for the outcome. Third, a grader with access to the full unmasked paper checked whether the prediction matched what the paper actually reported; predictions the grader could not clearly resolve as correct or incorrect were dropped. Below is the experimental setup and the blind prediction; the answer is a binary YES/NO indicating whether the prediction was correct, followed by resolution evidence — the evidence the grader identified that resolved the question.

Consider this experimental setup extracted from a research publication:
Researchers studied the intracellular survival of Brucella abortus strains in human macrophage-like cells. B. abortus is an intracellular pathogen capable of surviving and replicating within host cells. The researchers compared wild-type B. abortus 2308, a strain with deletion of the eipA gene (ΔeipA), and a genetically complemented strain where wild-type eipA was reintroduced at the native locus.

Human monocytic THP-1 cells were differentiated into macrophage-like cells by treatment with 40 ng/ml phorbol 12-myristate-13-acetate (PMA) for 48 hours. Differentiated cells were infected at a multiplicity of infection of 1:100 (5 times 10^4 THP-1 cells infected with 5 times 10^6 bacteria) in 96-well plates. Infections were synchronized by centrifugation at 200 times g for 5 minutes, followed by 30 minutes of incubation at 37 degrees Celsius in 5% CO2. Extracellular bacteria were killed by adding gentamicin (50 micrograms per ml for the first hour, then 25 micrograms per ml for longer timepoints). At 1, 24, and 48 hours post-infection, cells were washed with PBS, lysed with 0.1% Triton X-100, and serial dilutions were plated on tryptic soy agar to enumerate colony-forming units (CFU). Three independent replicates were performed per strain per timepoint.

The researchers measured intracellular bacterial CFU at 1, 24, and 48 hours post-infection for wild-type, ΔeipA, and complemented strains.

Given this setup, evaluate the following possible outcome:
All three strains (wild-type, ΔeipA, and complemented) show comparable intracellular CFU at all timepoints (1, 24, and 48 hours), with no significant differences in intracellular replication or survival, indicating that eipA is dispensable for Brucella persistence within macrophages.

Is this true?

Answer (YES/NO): NO